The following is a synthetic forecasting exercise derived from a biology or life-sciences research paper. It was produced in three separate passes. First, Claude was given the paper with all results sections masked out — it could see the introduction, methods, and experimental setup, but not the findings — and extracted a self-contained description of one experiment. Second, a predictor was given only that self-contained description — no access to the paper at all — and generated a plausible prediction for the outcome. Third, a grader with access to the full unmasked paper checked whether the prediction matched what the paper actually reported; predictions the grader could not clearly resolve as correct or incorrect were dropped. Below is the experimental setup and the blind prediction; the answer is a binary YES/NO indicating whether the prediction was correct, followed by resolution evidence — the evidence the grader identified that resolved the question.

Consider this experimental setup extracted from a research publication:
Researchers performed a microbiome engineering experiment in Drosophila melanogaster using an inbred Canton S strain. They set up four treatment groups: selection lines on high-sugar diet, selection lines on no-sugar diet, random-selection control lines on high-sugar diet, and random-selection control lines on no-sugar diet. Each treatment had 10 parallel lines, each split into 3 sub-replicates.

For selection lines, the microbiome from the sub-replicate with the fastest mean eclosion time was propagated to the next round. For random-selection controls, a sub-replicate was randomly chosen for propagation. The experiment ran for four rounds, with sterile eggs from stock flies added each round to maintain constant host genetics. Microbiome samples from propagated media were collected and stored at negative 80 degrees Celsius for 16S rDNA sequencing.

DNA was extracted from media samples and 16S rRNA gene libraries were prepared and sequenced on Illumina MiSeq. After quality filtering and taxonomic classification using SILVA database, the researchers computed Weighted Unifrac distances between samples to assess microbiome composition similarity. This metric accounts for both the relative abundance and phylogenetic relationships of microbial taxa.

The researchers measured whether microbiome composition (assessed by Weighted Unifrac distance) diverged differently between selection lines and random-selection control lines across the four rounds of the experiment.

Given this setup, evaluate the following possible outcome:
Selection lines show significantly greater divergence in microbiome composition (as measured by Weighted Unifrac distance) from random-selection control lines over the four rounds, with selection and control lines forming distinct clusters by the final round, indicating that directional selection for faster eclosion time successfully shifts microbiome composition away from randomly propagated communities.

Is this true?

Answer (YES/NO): NO